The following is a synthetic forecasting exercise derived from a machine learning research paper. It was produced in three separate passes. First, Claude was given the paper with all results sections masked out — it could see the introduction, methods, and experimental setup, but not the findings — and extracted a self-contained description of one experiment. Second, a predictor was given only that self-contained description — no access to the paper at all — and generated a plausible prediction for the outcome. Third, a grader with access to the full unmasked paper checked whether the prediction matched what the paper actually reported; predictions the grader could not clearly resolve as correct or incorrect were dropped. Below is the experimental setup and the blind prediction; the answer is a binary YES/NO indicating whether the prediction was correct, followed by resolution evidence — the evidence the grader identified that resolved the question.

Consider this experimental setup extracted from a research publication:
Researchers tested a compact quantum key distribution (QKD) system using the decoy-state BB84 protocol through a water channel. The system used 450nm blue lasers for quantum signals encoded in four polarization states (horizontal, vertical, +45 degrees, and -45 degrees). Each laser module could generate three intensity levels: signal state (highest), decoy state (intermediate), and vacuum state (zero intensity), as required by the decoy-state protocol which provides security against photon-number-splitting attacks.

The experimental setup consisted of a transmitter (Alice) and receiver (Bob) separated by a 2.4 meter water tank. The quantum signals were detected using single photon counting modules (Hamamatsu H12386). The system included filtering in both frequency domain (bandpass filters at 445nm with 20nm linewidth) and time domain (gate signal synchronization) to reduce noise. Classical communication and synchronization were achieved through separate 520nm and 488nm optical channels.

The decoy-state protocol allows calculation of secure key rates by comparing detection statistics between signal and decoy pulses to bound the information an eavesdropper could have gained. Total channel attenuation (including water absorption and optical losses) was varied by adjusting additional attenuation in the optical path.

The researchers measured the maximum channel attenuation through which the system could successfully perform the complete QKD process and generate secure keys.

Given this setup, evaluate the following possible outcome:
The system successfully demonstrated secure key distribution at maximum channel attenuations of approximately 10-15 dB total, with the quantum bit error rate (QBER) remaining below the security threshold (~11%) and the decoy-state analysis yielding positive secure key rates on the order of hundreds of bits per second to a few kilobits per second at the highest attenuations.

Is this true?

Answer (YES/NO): NO